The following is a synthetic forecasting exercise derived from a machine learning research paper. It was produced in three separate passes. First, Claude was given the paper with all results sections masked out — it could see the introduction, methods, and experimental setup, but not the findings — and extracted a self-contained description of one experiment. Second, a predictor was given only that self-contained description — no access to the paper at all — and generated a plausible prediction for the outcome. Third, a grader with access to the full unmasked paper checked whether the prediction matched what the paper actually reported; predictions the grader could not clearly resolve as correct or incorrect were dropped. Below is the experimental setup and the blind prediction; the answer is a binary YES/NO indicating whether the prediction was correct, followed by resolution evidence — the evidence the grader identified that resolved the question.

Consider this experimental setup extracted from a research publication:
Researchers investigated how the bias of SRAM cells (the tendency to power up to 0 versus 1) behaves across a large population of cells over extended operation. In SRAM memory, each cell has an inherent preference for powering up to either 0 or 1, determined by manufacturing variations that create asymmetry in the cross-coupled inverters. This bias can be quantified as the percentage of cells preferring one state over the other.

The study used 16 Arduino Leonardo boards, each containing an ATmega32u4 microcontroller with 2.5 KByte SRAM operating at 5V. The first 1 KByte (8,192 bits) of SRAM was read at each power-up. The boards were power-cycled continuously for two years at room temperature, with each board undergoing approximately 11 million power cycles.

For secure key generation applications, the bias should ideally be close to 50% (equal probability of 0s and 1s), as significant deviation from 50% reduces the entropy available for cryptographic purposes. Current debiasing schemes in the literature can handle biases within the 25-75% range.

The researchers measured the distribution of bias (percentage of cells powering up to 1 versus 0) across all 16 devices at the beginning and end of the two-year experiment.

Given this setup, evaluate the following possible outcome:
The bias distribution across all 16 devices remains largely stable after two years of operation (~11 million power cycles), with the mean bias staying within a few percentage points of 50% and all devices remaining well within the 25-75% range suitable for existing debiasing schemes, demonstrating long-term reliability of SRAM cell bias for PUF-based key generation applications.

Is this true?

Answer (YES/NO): NO